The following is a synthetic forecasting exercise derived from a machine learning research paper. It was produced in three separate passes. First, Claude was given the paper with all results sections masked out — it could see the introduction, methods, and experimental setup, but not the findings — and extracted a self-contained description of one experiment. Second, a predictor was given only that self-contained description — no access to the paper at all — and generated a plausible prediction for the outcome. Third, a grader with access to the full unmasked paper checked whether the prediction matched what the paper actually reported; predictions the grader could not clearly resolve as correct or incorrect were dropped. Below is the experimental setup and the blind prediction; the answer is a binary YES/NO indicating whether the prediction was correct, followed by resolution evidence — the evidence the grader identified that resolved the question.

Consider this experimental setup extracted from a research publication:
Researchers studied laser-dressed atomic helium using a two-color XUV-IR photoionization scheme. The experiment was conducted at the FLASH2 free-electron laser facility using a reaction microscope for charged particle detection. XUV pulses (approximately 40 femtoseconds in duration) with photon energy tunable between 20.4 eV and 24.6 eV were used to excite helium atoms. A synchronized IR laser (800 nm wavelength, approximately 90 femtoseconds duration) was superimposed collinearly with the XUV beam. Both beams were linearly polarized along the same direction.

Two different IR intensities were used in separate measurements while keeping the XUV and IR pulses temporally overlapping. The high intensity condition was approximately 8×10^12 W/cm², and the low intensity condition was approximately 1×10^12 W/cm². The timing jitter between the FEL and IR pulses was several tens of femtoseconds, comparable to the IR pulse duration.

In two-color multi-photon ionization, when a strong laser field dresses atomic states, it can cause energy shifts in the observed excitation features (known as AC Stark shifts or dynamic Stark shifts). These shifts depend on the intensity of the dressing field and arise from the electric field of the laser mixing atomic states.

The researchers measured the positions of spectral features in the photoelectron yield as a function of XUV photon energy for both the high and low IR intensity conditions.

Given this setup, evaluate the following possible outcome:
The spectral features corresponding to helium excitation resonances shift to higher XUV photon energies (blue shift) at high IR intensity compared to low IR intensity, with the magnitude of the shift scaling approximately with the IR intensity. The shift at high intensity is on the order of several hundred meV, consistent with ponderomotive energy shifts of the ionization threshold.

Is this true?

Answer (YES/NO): NO